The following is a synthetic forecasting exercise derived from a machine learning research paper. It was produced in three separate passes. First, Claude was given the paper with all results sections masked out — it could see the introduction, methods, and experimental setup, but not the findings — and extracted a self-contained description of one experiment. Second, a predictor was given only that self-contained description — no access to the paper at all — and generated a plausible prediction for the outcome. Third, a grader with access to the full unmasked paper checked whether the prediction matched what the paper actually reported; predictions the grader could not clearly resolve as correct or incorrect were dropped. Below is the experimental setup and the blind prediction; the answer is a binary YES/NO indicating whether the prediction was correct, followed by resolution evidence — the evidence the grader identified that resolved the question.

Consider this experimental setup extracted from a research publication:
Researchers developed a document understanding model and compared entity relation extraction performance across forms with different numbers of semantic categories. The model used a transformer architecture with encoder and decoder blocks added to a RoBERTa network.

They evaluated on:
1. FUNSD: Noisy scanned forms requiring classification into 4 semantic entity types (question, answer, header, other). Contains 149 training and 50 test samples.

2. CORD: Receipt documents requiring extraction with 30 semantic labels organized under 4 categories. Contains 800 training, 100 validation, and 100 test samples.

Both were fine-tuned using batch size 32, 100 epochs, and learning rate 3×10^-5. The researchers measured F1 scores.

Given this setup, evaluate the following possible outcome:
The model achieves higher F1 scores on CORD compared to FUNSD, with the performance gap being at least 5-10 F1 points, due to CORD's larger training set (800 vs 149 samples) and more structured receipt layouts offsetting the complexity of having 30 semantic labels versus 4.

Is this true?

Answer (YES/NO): NO